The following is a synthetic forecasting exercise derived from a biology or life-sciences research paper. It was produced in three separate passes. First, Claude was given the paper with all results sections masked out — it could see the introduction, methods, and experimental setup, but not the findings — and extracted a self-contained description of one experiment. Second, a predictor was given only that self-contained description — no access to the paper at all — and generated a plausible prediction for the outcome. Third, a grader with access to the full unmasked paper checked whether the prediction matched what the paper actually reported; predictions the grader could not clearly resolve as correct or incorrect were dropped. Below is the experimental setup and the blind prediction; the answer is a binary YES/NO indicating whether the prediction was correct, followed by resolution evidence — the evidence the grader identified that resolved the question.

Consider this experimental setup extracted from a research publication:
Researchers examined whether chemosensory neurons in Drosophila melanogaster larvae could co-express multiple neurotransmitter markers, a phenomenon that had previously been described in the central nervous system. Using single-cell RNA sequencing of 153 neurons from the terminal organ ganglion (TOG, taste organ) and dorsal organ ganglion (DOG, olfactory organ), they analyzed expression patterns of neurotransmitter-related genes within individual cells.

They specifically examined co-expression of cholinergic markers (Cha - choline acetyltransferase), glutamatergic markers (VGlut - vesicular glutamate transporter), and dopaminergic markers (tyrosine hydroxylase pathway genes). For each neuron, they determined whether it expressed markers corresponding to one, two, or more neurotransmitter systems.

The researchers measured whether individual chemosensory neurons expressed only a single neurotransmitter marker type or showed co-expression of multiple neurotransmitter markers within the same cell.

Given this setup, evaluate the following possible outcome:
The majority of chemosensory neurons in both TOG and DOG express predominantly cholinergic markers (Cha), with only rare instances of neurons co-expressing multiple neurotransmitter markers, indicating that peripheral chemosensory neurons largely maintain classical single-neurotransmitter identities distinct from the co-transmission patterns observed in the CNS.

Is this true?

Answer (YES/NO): NO